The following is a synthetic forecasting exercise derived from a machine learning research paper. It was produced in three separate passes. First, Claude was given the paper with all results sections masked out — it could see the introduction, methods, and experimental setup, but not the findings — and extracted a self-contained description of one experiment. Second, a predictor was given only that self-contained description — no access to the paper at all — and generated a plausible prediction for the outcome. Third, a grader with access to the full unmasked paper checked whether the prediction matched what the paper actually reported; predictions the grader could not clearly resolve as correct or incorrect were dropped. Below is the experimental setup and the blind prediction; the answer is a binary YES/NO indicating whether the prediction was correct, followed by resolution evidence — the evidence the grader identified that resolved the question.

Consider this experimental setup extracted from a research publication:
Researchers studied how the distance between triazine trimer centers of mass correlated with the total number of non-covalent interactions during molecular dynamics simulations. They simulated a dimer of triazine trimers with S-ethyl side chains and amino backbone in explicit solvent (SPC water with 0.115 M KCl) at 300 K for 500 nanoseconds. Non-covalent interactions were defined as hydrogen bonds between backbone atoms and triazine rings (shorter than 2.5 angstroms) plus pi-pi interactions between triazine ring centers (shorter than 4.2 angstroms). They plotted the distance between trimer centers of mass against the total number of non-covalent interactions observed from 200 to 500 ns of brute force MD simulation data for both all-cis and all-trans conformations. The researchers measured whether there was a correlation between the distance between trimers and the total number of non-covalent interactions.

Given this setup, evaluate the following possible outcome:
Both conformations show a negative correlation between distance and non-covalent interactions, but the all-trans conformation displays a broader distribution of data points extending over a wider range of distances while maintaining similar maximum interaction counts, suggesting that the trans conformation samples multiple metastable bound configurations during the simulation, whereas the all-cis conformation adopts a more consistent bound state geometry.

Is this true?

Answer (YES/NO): NO